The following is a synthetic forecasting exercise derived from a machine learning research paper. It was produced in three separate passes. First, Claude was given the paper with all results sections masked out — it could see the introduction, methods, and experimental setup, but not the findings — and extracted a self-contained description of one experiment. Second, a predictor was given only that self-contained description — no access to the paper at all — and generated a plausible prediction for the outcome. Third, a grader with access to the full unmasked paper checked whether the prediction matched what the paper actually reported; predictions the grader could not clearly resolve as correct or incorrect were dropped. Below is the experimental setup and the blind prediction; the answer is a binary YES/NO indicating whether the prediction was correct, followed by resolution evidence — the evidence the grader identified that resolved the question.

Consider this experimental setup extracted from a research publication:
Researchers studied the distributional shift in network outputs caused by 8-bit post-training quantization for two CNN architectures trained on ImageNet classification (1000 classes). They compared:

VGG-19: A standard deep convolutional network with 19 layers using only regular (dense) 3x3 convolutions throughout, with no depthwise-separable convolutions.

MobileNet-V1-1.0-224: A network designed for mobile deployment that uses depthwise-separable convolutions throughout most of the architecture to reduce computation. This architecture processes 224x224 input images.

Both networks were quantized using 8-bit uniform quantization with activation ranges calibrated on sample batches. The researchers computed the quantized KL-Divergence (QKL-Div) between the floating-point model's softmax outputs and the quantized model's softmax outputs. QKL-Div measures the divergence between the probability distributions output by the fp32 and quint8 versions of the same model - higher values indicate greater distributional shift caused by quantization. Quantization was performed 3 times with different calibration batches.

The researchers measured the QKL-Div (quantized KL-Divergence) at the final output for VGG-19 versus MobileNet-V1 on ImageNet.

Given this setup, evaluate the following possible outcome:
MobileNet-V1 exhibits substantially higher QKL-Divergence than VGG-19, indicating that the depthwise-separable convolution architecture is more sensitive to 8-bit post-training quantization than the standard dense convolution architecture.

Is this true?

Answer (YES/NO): YES